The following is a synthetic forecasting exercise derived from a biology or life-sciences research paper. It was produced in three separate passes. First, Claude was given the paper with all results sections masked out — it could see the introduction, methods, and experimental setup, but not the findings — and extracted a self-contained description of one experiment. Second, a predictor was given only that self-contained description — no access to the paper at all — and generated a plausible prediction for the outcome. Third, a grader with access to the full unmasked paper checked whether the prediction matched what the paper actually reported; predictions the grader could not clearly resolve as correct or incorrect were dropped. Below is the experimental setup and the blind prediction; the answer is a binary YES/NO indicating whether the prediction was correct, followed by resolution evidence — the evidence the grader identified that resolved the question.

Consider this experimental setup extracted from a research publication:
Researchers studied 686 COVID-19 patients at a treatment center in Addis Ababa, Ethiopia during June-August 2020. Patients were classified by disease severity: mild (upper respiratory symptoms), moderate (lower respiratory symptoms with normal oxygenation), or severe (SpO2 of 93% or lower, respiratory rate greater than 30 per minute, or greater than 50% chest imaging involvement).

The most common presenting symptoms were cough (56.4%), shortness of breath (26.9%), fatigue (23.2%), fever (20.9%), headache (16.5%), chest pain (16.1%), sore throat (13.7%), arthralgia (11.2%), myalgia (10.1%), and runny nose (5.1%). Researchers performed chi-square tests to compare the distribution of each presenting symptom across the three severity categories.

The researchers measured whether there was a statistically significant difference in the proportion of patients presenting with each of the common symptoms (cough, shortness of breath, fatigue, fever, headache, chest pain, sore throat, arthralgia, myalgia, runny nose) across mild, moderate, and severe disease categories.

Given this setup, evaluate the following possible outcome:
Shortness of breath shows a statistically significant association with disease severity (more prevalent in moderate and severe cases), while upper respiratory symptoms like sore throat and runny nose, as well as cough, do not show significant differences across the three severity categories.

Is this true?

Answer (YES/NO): NO